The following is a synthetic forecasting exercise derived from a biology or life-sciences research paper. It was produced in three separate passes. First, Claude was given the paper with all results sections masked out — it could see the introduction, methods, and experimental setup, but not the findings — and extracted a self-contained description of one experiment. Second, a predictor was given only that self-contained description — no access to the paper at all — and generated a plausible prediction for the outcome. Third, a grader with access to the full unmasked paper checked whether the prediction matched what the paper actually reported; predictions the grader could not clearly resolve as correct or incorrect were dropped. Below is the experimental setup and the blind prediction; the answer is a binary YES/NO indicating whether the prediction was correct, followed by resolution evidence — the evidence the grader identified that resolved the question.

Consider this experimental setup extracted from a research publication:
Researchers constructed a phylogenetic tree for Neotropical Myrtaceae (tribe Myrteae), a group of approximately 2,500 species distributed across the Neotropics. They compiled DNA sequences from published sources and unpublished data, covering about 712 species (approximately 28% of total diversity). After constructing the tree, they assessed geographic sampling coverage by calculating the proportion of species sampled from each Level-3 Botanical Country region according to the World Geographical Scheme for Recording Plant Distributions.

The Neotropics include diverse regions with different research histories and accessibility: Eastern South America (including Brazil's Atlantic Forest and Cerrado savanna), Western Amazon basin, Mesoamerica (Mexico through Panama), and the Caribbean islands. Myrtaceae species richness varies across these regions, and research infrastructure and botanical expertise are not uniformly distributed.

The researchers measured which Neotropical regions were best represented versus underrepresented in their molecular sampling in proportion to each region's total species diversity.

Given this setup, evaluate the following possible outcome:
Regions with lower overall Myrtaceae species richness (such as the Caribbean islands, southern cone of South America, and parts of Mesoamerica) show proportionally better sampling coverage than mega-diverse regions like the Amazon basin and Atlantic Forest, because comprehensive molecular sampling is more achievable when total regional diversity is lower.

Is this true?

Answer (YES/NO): NO